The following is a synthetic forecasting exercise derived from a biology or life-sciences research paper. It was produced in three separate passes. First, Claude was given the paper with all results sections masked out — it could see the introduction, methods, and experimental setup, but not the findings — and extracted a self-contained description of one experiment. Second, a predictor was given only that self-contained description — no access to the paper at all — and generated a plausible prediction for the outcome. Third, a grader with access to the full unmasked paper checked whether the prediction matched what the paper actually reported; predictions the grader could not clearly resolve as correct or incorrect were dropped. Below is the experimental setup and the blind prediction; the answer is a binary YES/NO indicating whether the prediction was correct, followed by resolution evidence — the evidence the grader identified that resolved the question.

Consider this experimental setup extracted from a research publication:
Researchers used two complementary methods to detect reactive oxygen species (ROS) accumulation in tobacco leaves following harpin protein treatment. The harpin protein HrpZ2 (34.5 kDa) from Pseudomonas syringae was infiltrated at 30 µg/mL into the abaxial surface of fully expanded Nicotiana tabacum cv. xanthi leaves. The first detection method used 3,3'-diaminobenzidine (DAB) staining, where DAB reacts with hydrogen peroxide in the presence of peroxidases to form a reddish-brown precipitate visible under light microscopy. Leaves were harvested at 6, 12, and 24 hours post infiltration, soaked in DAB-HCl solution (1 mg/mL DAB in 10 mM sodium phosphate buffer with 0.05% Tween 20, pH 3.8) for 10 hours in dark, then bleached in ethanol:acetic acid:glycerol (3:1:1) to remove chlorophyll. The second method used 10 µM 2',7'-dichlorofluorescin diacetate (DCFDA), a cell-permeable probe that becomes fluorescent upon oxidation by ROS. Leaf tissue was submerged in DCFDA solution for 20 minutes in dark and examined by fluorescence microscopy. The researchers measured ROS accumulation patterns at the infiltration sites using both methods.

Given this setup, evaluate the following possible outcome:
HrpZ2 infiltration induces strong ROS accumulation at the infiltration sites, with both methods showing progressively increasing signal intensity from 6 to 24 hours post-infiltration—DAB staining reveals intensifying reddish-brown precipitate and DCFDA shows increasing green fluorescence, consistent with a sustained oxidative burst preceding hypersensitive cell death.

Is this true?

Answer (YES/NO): YES